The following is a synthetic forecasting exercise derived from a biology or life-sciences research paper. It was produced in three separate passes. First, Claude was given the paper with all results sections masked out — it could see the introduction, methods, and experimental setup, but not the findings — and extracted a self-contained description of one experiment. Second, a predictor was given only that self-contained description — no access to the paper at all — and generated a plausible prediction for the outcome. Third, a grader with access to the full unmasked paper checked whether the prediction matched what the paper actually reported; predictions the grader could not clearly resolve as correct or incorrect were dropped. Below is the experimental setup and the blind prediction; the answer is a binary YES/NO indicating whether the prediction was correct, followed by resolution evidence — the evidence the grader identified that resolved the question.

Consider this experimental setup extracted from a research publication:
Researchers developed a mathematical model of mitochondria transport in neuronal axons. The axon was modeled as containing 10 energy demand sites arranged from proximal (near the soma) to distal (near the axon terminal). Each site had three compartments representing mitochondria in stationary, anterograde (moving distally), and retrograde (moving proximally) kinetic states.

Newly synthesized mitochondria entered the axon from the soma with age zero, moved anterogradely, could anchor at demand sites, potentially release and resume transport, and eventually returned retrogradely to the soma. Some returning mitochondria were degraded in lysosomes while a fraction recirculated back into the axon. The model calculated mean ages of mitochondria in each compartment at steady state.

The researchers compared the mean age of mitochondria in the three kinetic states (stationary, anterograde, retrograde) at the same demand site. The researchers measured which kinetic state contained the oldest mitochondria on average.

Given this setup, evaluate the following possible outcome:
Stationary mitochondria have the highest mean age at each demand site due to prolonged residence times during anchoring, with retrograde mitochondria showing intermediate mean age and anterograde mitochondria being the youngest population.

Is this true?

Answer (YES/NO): NO